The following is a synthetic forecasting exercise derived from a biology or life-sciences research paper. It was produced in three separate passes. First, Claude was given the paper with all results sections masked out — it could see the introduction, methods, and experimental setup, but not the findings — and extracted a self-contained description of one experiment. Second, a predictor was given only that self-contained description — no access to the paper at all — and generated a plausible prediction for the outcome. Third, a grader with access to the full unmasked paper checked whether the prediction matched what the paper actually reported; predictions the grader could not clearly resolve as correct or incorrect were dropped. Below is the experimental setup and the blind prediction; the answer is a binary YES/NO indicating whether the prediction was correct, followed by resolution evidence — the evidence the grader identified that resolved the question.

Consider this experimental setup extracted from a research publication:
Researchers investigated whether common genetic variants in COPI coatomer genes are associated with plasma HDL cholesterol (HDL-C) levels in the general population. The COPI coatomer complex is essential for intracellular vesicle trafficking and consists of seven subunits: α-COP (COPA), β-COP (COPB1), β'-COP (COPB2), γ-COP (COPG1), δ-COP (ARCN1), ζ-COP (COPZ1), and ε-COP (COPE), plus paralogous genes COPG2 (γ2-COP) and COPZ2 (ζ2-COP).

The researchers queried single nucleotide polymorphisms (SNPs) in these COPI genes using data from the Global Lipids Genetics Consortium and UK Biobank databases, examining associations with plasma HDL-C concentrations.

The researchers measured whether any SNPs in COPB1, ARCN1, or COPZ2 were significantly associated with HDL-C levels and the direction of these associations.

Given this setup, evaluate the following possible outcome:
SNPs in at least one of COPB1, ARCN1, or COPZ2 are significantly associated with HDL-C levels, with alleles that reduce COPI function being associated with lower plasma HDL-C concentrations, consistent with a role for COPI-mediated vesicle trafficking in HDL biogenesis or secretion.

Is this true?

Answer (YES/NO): NO